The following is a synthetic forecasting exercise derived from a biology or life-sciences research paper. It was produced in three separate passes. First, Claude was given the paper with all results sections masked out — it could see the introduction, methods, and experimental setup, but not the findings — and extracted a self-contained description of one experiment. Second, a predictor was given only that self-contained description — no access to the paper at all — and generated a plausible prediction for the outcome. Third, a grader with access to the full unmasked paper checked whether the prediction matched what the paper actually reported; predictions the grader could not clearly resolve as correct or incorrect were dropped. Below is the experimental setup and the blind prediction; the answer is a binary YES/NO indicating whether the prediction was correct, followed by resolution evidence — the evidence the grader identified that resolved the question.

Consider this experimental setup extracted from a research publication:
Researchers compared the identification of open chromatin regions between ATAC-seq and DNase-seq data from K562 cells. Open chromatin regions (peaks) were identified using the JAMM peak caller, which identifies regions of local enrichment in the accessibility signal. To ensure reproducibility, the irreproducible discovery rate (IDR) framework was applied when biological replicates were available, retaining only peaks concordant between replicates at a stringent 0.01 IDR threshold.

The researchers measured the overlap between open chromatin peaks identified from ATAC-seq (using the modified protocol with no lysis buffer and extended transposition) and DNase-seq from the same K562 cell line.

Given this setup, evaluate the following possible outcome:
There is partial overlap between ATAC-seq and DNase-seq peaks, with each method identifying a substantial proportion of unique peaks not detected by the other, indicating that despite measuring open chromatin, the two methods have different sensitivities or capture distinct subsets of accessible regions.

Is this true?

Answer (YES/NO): YES